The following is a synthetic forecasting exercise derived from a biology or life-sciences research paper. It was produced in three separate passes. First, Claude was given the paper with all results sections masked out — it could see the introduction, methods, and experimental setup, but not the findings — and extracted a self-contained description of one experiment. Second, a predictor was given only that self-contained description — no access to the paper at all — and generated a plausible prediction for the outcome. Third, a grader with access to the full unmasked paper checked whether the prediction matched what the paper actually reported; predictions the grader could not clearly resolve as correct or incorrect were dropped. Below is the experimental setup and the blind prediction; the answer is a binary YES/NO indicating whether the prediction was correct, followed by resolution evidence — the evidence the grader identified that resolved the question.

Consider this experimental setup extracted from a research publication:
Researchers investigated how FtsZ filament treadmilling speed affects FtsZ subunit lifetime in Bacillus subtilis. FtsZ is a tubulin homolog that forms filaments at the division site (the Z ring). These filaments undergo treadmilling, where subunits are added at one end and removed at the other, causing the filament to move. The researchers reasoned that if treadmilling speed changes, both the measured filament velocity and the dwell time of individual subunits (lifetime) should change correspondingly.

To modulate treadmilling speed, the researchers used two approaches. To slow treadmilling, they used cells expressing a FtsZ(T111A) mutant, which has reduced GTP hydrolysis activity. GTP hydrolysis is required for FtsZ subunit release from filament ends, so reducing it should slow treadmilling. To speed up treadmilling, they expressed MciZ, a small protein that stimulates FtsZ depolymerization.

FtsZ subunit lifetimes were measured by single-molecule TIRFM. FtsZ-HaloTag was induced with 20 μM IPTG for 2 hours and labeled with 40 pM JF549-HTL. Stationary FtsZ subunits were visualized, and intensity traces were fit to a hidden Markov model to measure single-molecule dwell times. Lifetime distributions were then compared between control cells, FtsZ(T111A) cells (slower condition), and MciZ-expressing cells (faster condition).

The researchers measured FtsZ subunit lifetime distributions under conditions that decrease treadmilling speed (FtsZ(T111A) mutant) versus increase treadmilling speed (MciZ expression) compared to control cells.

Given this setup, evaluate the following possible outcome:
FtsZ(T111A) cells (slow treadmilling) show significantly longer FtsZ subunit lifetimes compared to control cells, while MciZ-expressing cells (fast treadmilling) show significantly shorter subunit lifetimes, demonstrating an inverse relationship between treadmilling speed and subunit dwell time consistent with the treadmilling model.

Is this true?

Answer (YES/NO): YES